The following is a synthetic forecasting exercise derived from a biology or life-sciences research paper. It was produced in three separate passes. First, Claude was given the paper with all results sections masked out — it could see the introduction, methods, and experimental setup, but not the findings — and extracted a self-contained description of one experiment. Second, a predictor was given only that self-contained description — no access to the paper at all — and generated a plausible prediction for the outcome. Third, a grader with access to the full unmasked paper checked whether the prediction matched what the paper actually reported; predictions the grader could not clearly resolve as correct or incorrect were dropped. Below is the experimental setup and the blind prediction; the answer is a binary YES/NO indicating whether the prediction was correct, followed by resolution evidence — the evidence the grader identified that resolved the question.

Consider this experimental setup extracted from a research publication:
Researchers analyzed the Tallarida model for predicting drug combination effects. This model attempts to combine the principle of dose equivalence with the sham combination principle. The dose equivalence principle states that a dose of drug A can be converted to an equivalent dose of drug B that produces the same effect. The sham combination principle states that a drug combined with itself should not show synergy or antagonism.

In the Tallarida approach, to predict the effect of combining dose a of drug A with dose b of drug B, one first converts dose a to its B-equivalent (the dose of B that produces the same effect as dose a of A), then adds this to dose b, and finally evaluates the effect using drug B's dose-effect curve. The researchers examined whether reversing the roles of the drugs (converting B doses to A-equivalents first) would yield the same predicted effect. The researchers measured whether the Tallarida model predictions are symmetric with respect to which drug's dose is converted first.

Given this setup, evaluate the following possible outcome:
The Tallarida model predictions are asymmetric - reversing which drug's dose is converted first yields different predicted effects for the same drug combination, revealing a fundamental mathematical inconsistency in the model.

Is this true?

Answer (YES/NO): YES